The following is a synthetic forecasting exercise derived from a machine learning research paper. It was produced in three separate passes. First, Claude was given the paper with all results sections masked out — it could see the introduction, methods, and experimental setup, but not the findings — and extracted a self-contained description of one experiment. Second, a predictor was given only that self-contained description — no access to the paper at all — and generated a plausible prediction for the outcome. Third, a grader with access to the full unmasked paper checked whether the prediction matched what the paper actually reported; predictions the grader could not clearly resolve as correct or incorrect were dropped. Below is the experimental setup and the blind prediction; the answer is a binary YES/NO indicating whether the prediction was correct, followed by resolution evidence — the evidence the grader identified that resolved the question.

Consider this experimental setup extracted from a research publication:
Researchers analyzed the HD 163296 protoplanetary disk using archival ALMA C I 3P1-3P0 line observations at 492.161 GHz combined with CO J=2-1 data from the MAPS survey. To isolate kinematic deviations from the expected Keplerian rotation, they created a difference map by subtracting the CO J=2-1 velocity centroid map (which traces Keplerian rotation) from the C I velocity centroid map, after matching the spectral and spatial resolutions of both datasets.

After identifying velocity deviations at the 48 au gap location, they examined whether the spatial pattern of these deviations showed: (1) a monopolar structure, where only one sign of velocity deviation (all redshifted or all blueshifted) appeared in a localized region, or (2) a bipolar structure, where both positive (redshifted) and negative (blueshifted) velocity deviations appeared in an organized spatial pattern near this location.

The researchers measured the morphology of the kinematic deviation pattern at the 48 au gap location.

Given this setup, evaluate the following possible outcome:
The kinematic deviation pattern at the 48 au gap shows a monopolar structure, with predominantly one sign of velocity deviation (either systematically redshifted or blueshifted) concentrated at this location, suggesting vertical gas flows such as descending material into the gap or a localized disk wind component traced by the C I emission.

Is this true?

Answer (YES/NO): NO